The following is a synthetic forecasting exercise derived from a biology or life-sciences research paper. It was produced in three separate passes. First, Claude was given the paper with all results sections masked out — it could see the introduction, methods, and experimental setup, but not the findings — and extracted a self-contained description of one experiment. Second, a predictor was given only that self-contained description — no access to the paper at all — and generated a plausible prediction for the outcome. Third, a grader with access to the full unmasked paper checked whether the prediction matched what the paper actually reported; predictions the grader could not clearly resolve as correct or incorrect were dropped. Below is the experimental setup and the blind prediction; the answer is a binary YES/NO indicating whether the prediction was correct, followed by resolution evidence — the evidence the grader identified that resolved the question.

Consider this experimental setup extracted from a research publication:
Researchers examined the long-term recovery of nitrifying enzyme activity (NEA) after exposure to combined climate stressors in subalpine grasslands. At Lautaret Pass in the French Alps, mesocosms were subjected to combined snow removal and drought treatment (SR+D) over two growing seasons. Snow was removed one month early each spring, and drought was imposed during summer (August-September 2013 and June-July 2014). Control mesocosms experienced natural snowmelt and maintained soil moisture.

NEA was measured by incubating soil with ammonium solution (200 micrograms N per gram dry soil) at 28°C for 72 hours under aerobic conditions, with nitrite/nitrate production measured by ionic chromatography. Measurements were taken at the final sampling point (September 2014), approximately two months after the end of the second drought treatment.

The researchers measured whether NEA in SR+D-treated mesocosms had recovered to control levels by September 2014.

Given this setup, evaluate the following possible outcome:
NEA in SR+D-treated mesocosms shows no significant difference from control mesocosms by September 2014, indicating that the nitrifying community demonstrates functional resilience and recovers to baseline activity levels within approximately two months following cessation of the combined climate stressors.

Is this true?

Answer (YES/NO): YES